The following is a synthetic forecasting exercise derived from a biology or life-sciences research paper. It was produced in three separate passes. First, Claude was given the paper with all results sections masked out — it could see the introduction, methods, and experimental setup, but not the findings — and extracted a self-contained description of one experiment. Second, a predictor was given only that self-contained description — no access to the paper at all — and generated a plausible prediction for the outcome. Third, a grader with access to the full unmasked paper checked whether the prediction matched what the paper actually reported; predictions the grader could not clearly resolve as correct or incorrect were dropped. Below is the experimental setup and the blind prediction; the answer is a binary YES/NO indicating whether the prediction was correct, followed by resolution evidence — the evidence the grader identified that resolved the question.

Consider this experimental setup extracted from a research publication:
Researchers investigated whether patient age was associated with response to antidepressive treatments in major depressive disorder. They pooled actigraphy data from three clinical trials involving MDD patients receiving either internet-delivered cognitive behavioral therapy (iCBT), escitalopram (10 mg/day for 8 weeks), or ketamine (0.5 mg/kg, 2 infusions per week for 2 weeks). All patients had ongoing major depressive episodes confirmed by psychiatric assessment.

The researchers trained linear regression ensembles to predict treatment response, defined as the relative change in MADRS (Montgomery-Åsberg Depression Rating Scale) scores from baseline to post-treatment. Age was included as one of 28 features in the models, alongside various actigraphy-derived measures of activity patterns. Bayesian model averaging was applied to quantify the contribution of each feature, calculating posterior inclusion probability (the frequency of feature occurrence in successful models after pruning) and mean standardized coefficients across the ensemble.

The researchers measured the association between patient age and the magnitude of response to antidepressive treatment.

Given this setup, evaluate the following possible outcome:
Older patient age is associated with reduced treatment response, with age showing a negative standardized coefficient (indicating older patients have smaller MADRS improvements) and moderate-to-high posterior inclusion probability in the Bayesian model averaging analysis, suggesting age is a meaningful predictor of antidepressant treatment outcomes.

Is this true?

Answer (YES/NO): NO